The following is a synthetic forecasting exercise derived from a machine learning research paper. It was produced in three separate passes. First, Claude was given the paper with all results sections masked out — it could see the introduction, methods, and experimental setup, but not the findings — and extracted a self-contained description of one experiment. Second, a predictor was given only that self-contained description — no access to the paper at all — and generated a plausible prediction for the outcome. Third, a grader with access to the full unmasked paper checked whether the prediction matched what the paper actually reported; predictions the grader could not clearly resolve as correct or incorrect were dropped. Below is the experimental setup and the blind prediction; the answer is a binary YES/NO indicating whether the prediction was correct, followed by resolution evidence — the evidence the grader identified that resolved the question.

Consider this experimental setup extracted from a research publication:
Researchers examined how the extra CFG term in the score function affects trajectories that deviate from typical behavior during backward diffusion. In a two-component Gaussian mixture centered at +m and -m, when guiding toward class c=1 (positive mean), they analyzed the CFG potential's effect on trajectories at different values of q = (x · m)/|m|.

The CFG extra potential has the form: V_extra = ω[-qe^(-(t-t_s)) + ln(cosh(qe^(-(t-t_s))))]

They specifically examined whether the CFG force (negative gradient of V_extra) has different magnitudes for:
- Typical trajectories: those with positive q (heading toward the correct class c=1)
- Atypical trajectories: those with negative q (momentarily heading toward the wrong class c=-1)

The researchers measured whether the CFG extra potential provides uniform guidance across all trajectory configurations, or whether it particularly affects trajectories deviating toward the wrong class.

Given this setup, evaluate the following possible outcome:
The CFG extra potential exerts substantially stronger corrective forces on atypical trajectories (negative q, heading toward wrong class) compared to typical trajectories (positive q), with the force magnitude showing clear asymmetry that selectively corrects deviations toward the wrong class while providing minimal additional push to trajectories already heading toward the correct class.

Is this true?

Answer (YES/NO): YES